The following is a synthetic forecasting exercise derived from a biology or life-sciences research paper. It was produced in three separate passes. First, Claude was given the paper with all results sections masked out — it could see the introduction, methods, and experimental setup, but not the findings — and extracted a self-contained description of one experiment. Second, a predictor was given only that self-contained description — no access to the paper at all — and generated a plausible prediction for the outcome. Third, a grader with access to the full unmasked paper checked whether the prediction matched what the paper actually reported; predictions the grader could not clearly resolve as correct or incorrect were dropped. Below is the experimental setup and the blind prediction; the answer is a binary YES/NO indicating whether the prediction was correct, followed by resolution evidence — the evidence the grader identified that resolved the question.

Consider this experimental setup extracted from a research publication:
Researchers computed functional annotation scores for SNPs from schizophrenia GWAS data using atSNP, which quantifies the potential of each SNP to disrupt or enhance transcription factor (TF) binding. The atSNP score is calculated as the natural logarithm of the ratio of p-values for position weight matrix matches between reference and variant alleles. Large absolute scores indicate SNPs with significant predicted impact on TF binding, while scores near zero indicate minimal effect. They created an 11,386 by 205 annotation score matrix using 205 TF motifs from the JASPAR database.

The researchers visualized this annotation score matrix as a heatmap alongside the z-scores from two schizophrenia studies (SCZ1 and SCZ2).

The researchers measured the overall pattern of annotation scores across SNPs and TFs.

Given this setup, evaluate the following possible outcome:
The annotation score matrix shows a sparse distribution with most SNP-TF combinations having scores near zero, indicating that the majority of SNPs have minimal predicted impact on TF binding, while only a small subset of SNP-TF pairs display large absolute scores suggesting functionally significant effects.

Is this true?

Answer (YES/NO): YES